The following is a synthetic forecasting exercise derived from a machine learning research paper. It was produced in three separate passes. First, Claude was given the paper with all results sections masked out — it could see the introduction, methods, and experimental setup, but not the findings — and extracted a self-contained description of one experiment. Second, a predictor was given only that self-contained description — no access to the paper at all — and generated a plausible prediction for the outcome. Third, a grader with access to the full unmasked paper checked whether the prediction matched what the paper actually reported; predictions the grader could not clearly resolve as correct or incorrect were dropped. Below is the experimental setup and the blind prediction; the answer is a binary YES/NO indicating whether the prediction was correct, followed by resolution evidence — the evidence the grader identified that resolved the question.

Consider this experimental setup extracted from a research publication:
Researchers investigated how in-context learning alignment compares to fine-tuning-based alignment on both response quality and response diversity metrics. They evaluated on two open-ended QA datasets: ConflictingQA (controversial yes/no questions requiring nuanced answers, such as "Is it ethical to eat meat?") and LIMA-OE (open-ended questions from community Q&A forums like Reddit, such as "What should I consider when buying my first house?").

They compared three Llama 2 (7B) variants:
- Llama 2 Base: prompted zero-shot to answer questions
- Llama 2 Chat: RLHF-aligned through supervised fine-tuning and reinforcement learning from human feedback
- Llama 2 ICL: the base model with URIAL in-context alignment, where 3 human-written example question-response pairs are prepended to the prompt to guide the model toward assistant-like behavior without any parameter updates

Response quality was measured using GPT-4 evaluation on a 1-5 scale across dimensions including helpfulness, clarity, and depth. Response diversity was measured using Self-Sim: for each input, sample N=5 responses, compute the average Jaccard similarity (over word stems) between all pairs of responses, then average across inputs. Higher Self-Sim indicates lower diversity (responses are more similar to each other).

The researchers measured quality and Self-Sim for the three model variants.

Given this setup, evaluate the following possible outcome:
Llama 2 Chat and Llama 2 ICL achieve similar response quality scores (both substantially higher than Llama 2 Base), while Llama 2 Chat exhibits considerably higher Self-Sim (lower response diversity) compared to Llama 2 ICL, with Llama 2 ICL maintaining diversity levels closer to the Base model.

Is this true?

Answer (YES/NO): NO